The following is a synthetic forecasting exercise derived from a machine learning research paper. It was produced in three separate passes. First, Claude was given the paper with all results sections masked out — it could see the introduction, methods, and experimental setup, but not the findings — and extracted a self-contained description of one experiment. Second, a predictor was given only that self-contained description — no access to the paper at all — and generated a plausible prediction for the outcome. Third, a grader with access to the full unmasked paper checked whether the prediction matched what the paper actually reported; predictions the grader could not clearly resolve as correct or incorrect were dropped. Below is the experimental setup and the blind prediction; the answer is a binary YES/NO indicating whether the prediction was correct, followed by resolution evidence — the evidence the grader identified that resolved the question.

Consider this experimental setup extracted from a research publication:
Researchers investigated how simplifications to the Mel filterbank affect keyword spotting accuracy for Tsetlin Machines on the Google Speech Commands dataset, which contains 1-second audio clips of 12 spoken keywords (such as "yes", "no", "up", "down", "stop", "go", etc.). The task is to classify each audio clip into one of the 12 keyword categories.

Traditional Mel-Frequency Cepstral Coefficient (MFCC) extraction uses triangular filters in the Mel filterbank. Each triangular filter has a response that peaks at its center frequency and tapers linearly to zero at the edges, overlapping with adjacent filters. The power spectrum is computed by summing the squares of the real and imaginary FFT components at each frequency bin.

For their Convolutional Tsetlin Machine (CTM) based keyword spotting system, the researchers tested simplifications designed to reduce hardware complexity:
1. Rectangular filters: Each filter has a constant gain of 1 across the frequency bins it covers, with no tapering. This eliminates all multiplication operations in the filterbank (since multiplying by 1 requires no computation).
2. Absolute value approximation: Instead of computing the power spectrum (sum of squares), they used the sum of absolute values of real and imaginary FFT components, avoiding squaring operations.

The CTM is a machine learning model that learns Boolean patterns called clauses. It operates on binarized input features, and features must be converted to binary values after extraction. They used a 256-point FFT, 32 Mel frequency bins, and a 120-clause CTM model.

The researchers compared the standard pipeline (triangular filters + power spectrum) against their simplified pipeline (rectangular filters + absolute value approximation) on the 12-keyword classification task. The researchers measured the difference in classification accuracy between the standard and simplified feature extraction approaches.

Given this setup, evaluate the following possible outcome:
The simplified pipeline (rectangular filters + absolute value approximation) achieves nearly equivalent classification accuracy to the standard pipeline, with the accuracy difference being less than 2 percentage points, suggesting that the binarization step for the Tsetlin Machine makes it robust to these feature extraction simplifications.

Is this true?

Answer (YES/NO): YES